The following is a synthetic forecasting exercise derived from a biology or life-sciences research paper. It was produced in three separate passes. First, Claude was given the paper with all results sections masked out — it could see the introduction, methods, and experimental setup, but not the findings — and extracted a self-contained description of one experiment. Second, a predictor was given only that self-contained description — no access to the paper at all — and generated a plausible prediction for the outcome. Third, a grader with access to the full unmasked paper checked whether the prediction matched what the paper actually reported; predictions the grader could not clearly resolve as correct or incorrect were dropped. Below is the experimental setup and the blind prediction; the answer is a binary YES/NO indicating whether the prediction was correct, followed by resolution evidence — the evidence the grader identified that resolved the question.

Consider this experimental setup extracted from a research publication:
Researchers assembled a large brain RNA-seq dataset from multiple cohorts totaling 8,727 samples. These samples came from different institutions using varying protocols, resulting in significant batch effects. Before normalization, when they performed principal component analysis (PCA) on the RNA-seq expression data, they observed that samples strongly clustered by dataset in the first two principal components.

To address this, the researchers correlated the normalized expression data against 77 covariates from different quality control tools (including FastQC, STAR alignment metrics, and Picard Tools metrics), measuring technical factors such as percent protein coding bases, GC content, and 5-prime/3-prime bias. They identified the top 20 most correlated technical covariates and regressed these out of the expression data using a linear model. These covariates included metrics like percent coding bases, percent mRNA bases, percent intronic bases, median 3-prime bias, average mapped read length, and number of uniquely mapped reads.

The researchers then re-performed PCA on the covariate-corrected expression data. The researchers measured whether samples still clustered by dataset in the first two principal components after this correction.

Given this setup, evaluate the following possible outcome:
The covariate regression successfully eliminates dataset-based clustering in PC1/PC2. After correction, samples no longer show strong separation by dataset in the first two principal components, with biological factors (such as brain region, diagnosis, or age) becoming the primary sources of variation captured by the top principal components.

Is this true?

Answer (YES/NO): YES